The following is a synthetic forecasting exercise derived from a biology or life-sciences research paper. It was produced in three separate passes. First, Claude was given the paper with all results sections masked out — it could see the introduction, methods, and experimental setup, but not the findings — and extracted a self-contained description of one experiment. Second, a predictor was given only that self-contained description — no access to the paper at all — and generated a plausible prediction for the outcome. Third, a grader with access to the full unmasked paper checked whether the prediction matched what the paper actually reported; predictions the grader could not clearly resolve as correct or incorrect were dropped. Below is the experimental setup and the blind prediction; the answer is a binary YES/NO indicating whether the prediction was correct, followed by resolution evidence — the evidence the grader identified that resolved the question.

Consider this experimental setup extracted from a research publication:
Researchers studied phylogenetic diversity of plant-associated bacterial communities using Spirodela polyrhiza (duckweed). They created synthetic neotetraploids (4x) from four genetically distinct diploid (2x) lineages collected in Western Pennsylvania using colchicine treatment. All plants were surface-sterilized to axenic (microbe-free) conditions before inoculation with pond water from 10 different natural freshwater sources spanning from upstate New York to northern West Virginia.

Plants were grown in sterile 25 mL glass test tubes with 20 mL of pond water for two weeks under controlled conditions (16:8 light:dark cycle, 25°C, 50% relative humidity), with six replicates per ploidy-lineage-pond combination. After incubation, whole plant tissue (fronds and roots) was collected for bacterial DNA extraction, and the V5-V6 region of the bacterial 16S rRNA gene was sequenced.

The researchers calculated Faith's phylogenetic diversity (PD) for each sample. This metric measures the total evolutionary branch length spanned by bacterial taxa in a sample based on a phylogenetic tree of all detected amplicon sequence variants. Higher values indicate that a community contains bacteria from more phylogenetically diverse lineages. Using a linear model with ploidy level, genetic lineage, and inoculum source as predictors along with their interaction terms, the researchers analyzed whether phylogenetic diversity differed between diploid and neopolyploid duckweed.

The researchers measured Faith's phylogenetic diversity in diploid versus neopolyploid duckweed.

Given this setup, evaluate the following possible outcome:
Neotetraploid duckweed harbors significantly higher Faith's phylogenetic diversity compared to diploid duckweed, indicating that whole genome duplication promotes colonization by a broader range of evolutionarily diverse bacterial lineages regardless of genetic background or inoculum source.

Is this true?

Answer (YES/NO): YES